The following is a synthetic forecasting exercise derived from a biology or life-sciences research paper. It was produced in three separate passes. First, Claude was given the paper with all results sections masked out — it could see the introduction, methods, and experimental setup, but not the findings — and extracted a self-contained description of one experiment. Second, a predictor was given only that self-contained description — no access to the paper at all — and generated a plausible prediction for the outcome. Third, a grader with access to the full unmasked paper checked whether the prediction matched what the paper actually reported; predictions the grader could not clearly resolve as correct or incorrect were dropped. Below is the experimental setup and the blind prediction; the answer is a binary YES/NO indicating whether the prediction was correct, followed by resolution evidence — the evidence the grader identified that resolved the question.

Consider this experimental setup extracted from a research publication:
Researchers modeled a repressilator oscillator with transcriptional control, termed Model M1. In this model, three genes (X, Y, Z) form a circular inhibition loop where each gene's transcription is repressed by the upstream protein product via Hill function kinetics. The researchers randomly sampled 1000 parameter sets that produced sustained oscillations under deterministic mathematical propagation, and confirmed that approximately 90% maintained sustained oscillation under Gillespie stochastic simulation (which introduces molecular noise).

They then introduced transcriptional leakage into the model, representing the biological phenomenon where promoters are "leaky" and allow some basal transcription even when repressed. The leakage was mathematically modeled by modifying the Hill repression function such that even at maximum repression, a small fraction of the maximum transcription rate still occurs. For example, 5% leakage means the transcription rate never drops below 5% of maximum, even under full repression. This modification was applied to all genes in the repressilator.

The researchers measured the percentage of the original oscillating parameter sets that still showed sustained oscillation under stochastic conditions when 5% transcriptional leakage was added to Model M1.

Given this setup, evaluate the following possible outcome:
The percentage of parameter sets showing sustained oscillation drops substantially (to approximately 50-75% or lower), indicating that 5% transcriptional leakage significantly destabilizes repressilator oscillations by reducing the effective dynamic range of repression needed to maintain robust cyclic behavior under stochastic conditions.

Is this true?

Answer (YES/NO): NO